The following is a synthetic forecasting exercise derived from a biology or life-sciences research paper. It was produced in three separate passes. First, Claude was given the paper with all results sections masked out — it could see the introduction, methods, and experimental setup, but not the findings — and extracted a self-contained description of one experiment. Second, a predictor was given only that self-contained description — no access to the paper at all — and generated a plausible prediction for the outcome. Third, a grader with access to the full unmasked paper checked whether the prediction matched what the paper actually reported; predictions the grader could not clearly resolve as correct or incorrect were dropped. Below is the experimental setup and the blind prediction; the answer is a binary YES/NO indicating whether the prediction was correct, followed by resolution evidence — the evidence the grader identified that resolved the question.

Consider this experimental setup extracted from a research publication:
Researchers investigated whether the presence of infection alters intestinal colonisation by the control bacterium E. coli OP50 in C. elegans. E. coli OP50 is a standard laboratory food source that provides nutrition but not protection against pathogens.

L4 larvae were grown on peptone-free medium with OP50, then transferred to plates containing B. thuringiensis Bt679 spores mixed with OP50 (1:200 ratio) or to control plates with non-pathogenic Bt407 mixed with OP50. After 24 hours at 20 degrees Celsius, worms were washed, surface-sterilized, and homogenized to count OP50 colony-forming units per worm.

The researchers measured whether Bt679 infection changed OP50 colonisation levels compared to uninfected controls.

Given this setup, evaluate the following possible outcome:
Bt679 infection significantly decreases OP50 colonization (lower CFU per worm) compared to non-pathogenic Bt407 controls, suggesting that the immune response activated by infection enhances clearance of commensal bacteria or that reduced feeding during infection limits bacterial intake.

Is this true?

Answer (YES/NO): NO